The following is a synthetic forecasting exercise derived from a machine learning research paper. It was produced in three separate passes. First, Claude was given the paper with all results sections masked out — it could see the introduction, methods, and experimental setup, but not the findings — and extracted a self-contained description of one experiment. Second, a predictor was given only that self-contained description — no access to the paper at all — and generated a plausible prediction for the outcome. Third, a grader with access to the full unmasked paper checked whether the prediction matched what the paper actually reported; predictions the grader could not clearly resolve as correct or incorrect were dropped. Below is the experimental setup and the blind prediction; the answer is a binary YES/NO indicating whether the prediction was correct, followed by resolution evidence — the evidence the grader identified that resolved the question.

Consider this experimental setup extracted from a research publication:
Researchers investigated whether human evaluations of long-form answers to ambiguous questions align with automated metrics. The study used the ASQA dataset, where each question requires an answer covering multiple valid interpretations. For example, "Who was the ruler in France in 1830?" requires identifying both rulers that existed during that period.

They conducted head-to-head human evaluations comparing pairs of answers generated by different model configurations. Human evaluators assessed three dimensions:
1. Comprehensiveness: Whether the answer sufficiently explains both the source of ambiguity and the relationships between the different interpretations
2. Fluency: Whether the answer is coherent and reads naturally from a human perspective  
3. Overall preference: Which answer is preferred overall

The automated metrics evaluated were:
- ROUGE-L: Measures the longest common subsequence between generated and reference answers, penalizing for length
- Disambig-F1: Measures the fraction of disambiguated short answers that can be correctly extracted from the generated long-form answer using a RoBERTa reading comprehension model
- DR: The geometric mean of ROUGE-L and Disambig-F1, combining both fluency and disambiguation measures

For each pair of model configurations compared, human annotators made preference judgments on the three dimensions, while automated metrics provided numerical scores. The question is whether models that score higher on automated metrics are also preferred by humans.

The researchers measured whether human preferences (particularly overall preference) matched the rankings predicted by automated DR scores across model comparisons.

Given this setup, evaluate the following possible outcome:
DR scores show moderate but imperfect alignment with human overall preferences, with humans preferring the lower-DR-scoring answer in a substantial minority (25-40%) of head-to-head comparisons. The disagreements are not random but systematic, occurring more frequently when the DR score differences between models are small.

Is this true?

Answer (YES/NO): NO